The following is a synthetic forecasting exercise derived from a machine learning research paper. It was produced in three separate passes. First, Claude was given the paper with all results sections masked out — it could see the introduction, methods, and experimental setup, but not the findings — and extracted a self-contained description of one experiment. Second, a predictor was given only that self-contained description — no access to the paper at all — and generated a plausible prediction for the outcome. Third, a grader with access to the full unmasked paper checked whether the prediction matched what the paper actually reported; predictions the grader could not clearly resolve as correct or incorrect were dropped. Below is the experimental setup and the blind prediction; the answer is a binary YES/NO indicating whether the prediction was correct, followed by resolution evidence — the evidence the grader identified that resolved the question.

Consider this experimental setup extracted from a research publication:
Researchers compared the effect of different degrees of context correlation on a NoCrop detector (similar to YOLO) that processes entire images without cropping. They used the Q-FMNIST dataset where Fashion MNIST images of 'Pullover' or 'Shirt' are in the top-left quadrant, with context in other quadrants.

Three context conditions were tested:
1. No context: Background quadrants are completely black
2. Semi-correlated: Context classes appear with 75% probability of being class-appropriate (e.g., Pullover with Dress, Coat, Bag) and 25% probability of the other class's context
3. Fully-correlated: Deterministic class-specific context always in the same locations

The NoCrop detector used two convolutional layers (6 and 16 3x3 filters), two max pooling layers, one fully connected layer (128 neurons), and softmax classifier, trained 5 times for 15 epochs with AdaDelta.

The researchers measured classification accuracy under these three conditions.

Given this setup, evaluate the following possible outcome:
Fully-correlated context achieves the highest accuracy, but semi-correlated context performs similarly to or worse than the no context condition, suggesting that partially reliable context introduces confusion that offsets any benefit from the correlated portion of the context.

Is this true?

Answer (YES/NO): NO